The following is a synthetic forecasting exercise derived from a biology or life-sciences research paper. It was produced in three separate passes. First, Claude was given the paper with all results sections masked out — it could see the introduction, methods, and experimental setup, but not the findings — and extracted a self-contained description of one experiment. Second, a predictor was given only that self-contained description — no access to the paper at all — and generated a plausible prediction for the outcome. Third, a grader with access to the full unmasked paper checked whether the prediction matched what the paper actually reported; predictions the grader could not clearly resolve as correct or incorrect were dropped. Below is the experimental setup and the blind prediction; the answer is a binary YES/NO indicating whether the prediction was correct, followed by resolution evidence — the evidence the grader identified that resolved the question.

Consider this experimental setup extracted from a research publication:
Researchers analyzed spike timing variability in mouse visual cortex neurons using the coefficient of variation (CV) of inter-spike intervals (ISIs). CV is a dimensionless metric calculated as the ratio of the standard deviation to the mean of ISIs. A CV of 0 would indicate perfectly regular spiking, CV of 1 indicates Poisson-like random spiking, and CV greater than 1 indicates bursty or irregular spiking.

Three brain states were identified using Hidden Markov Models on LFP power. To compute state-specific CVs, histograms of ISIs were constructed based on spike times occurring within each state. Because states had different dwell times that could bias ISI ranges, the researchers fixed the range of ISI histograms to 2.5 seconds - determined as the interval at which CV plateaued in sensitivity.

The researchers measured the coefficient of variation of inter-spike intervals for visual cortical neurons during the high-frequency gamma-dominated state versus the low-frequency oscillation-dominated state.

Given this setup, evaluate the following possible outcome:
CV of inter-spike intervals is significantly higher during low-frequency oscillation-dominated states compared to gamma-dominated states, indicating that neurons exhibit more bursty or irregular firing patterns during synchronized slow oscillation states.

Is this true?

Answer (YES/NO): NO